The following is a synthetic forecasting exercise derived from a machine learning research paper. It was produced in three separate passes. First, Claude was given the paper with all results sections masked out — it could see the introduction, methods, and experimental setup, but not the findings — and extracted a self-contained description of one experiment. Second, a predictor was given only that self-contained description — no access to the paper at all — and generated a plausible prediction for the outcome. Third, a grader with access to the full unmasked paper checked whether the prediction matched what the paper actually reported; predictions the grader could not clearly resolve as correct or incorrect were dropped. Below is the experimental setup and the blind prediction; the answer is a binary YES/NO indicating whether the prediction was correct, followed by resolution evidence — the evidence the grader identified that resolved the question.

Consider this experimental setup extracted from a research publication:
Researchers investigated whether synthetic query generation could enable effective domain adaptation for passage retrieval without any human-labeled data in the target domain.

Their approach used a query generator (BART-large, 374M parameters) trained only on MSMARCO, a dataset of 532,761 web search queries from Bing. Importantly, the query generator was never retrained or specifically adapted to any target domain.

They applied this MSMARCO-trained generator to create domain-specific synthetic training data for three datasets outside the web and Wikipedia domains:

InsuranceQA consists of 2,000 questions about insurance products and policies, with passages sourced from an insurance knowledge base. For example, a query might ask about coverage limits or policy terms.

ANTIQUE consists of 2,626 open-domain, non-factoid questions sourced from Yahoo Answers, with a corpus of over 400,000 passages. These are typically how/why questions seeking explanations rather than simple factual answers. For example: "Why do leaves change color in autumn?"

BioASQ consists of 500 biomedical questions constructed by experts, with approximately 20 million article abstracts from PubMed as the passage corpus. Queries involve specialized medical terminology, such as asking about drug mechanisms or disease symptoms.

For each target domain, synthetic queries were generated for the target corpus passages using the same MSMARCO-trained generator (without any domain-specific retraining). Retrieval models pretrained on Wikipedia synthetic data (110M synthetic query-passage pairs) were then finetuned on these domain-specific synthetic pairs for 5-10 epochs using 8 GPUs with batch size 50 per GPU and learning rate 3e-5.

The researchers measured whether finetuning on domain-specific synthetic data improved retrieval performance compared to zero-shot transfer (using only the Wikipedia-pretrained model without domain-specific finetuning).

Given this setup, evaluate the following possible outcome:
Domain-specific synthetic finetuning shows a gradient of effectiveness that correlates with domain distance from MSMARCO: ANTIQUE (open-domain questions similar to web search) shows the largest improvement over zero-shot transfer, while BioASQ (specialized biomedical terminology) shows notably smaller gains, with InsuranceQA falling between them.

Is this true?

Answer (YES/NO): NO